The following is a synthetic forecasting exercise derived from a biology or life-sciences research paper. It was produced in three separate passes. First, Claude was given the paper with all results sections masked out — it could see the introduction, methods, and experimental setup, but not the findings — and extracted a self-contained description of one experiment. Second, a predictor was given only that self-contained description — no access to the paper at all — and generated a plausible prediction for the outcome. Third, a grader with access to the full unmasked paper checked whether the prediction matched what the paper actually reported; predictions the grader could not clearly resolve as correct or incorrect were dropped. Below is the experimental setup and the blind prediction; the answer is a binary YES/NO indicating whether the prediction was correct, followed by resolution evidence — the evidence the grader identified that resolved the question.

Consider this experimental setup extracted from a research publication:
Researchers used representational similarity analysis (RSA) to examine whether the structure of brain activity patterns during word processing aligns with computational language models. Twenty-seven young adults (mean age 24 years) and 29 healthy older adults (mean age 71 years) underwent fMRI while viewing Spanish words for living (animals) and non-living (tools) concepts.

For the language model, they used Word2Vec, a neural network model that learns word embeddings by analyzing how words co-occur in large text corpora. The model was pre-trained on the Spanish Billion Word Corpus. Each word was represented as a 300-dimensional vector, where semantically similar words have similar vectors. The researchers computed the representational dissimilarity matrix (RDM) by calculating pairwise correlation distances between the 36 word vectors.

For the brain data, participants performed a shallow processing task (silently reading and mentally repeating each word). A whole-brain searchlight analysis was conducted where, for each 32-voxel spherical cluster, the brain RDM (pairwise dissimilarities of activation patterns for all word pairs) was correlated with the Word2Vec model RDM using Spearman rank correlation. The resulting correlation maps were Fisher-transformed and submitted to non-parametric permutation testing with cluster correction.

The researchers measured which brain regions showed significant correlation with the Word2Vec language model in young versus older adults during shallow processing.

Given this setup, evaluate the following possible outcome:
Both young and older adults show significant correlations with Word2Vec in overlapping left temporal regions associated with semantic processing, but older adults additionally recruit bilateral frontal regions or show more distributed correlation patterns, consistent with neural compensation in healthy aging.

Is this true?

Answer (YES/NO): NO